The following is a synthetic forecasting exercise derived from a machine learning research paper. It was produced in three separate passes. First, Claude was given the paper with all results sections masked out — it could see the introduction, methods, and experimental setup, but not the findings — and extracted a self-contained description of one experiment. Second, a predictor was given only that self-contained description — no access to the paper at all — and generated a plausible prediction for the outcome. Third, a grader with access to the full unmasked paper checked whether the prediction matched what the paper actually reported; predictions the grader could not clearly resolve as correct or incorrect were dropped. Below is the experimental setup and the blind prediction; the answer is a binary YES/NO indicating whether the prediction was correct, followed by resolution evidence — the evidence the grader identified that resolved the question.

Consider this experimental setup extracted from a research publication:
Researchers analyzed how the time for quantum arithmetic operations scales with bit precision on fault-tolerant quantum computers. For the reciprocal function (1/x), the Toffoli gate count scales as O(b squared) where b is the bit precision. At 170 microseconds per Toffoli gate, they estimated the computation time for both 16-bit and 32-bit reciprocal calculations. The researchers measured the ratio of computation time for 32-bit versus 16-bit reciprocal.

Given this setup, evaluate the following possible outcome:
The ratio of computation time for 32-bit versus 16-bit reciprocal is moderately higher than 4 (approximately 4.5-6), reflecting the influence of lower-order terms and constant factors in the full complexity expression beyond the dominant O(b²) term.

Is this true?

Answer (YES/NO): NO